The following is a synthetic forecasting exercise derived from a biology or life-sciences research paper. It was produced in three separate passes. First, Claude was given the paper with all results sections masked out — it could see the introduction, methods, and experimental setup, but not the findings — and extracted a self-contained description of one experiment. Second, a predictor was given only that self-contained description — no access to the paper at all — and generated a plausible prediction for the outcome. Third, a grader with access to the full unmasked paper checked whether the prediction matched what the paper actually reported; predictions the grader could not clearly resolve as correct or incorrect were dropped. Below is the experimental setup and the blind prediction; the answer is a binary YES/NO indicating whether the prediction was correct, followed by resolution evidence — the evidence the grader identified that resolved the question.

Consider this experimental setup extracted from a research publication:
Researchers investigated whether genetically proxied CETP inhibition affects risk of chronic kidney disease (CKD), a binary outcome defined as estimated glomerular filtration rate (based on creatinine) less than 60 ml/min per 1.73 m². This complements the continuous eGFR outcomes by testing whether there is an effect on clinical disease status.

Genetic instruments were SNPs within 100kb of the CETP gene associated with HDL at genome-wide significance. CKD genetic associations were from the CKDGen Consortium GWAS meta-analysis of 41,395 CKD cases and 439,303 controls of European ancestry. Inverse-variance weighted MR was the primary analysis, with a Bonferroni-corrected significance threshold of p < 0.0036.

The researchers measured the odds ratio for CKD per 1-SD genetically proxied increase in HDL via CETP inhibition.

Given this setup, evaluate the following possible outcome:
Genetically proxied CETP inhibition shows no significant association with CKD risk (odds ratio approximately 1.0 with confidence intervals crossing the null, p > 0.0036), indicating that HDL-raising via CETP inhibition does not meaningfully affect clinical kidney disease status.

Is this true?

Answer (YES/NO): NO